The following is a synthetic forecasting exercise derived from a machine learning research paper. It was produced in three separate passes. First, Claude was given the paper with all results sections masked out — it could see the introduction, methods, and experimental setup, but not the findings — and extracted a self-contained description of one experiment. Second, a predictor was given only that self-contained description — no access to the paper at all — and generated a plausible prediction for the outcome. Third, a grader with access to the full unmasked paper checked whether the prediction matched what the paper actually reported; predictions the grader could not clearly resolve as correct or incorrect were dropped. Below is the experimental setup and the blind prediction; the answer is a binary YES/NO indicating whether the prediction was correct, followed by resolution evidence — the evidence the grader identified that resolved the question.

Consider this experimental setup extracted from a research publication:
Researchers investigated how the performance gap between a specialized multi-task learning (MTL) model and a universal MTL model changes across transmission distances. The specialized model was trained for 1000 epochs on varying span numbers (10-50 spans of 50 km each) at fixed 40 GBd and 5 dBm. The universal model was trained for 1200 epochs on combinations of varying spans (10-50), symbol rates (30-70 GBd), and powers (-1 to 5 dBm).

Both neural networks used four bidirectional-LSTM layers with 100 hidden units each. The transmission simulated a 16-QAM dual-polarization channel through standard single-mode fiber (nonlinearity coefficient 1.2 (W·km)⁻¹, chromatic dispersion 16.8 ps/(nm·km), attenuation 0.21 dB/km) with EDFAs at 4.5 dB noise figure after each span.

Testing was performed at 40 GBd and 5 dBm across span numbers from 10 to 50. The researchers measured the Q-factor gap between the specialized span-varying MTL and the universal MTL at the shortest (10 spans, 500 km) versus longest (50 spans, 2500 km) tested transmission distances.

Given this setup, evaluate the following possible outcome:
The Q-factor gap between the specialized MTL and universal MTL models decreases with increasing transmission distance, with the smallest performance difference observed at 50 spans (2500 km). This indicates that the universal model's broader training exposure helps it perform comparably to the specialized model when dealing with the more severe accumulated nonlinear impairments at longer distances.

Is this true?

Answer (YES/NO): YES